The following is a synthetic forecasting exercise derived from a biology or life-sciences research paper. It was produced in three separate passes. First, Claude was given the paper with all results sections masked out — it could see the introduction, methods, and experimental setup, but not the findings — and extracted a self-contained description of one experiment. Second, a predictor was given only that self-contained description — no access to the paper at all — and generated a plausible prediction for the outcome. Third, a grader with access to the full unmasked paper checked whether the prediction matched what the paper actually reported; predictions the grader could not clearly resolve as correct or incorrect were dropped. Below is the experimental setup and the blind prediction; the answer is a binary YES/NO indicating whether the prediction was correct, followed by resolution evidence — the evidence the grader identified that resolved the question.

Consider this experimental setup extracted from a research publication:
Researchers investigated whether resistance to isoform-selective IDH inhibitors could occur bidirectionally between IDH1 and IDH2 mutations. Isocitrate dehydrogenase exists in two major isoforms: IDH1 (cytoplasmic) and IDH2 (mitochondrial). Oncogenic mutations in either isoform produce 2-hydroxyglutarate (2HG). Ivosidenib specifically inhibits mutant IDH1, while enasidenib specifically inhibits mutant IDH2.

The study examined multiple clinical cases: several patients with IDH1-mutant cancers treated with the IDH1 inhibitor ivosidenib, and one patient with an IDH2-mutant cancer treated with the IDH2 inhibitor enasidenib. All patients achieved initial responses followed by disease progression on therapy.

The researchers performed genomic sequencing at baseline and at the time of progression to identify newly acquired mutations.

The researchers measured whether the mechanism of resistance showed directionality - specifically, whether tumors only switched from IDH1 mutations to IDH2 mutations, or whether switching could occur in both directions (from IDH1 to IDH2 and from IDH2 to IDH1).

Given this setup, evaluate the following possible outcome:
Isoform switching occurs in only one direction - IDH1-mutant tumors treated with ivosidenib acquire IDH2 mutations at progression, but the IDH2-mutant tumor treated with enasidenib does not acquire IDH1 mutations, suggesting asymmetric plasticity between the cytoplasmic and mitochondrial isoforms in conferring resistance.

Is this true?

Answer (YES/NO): NO